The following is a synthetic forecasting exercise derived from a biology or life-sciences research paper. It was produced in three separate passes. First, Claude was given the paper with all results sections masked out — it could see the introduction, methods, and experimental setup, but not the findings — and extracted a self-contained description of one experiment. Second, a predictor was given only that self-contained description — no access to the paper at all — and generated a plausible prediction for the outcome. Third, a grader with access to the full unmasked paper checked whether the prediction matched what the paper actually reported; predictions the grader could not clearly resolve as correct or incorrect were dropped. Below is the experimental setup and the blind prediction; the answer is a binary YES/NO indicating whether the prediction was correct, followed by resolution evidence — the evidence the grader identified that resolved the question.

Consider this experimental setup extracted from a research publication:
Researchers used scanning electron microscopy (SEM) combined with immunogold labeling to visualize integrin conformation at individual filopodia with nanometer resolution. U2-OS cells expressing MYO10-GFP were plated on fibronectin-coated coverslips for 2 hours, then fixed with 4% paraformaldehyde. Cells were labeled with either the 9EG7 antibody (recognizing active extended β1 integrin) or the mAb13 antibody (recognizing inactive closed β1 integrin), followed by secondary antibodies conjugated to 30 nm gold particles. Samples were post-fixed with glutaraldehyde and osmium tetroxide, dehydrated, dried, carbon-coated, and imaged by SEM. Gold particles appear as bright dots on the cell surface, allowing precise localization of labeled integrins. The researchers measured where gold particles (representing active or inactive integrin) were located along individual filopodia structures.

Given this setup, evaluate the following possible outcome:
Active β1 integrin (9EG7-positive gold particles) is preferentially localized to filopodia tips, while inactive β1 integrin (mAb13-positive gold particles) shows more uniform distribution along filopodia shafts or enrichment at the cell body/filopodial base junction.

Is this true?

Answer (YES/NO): YES